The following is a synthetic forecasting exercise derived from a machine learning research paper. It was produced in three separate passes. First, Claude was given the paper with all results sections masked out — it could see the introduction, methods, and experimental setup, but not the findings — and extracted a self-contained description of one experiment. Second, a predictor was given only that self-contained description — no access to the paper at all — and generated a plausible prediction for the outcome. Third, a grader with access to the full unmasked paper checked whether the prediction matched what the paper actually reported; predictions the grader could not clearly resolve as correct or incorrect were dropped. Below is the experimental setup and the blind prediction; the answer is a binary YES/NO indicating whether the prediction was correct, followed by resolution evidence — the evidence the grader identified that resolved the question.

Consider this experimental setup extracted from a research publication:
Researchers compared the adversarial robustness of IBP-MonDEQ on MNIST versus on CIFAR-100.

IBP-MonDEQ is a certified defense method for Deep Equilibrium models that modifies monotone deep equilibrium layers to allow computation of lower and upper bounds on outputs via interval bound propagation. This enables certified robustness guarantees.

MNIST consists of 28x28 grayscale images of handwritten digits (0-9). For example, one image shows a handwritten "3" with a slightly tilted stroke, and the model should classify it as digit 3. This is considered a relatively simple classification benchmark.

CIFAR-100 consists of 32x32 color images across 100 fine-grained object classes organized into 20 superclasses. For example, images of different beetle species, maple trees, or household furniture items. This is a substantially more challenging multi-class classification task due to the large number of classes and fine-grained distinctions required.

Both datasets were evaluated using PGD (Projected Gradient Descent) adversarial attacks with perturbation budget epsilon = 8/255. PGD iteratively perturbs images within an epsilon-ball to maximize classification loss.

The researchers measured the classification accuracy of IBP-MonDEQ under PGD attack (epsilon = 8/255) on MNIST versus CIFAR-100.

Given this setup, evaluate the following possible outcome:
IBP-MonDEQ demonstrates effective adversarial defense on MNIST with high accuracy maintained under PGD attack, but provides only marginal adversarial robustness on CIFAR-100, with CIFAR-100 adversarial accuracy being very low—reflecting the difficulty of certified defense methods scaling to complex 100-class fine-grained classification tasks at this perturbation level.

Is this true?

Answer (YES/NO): YES